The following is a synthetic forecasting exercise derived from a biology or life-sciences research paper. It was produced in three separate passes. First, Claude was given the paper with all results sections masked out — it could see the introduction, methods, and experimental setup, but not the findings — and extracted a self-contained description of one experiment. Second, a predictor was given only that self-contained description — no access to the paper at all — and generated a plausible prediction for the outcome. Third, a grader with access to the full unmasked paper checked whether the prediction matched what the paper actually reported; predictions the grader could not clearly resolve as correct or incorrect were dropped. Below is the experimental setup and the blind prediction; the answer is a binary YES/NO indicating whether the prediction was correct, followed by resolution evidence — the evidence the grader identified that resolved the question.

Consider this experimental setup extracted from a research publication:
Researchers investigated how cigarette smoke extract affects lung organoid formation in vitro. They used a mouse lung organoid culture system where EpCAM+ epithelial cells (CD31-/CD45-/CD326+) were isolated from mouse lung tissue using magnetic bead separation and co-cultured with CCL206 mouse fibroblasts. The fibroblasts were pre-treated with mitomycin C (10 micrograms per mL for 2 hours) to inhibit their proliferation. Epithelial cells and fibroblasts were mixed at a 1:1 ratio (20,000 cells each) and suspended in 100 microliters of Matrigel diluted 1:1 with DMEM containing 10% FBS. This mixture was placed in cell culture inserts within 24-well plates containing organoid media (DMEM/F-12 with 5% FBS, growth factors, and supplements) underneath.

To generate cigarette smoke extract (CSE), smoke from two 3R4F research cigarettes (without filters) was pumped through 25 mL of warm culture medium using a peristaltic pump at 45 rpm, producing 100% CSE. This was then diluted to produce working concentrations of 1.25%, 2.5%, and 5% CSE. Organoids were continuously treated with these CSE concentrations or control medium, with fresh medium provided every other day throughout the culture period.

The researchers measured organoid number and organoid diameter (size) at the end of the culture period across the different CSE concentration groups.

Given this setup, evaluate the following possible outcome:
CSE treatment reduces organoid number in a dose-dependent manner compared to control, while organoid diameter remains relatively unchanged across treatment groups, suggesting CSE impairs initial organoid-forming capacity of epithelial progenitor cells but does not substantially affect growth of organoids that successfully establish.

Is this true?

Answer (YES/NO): NO